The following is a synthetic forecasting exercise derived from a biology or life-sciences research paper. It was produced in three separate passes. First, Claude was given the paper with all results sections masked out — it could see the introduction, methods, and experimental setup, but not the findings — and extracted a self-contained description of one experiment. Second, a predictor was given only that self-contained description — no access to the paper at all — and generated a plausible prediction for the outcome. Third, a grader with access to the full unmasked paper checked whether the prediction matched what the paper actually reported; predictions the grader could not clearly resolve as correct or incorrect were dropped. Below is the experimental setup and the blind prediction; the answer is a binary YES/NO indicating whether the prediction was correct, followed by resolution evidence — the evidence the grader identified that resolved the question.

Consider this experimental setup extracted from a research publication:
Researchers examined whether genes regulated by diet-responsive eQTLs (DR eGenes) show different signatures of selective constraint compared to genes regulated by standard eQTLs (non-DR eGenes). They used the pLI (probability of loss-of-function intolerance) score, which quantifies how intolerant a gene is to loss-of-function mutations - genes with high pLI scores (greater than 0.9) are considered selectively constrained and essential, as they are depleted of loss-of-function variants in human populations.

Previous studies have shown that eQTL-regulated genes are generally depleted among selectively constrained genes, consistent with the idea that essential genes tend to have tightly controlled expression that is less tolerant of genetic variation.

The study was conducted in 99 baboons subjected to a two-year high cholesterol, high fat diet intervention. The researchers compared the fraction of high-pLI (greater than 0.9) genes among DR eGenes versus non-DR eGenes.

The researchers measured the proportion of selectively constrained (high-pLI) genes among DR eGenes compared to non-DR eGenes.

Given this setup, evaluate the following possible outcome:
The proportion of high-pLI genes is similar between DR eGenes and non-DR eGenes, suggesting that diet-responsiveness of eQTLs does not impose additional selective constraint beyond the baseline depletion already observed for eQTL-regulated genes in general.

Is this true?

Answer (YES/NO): NO